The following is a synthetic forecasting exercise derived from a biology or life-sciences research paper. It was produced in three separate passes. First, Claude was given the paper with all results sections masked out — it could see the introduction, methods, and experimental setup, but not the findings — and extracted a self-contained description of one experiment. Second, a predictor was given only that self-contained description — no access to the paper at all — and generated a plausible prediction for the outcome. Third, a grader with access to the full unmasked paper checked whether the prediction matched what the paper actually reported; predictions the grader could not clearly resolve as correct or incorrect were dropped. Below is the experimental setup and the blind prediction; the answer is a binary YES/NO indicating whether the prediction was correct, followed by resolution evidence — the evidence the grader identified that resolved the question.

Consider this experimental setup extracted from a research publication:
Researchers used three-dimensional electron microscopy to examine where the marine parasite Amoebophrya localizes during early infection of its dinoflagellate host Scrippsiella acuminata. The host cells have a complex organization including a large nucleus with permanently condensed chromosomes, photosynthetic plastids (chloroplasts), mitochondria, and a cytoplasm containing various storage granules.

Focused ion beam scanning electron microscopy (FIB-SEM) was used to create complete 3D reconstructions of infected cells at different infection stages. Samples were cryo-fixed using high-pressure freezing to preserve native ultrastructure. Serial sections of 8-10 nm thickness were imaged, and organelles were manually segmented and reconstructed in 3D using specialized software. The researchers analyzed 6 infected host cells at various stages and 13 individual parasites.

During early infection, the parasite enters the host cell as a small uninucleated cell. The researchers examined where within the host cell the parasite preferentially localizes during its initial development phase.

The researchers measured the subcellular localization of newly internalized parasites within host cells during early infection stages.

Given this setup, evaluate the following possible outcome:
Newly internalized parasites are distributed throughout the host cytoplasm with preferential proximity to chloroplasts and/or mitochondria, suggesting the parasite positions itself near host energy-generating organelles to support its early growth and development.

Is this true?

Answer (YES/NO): NO